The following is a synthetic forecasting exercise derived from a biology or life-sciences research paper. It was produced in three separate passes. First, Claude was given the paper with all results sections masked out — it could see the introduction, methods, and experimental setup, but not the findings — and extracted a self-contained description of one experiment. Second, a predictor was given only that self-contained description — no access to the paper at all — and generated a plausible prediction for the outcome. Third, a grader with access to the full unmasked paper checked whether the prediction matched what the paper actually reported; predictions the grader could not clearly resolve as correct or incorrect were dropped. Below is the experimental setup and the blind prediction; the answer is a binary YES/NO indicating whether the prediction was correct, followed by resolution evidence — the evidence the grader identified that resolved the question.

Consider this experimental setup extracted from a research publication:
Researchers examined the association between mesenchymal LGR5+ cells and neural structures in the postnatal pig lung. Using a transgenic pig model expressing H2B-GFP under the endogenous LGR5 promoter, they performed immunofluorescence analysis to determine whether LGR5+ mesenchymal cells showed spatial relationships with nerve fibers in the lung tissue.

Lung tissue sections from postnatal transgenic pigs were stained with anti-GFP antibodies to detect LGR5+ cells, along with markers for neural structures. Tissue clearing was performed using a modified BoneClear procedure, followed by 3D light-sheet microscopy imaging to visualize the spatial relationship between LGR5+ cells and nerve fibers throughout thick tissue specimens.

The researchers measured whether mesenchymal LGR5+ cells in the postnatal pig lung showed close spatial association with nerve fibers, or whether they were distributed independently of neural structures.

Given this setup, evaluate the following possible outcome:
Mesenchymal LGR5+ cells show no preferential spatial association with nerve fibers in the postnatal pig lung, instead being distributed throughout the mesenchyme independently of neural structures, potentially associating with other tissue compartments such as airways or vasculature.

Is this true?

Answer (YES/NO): NO